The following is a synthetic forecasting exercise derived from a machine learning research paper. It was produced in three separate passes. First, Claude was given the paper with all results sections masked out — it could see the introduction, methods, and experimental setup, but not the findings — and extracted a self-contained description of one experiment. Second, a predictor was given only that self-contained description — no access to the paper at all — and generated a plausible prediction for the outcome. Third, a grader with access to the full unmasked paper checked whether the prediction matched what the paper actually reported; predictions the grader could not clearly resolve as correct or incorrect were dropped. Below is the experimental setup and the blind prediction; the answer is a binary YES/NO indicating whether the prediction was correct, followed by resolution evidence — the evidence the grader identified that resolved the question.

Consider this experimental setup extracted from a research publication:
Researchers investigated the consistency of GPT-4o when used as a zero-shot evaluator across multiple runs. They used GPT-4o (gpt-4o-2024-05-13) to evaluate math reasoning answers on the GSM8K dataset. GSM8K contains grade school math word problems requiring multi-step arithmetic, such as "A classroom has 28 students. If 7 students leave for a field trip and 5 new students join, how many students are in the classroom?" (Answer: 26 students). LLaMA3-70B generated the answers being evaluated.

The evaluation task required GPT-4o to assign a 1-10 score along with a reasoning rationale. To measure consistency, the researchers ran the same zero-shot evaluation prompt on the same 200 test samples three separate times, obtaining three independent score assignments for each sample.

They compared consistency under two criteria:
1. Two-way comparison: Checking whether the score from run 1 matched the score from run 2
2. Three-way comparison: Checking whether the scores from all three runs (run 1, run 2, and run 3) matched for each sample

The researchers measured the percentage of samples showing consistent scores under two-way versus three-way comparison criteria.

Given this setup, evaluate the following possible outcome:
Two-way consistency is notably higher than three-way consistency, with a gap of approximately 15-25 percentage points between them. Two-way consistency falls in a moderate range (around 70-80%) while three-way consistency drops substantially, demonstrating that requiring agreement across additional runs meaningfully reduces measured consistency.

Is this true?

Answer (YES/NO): NO